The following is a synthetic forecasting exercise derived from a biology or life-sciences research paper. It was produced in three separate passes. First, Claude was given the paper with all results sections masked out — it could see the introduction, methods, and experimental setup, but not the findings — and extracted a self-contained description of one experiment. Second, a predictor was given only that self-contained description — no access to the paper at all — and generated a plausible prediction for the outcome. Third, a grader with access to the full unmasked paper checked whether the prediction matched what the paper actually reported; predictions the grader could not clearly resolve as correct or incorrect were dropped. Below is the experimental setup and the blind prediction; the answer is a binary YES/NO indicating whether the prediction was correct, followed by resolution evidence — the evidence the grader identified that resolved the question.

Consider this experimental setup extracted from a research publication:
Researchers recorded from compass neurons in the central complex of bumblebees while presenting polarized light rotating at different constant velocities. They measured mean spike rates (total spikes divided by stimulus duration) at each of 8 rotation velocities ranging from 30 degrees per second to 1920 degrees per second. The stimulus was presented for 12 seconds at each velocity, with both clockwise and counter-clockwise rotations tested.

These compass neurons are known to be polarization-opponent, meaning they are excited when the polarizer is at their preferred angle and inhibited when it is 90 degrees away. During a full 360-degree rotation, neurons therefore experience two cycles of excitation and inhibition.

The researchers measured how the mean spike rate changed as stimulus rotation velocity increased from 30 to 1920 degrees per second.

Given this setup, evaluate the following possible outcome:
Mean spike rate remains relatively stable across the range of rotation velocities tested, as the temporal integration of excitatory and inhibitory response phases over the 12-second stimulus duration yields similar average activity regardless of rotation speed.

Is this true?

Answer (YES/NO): NO